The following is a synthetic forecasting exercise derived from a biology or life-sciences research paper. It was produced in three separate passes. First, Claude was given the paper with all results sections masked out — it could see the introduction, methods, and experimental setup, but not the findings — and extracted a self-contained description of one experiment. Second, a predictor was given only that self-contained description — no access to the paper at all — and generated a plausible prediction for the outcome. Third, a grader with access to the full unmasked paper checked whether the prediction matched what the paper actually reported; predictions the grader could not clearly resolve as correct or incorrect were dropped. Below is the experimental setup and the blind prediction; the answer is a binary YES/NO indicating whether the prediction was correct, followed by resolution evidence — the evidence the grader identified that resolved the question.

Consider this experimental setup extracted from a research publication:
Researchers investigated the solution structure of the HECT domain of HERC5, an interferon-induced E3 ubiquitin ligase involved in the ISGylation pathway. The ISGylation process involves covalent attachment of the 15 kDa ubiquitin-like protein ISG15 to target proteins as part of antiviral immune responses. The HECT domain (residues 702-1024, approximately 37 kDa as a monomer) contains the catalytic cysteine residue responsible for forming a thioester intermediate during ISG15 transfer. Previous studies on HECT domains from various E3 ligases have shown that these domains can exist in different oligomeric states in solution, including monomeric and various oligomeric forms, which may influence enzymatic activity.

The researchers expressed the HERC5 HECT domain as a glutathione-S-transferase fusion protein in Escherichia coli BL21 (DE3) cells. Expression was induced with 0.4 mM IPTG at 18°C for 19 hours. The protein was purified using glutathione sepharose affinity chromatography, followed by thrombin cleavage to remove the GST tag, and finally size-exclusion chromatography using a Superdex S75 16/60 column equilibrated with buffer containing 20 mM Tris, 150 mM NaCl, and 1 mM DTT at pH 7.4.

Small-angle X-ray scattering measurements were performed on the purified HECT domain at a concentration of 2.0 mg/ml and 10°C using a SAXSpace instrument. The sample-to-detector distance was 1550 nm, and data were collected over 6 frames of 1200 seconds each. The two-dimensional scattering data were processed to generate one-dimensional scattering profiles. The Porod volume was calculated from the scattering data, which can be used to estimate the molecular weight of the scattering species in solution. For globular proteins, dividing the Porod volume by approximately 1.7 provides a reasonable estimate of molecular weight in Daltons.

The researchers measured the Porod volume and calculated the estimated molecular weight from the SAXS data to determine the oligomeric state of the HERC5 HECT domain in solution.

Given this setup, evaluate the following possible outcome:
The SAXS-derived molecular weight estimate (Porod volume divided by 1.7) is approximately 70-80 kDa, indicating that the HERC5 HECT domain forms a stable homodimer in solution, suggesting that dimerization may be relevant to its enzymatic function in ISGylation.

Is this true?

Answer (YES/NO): NO